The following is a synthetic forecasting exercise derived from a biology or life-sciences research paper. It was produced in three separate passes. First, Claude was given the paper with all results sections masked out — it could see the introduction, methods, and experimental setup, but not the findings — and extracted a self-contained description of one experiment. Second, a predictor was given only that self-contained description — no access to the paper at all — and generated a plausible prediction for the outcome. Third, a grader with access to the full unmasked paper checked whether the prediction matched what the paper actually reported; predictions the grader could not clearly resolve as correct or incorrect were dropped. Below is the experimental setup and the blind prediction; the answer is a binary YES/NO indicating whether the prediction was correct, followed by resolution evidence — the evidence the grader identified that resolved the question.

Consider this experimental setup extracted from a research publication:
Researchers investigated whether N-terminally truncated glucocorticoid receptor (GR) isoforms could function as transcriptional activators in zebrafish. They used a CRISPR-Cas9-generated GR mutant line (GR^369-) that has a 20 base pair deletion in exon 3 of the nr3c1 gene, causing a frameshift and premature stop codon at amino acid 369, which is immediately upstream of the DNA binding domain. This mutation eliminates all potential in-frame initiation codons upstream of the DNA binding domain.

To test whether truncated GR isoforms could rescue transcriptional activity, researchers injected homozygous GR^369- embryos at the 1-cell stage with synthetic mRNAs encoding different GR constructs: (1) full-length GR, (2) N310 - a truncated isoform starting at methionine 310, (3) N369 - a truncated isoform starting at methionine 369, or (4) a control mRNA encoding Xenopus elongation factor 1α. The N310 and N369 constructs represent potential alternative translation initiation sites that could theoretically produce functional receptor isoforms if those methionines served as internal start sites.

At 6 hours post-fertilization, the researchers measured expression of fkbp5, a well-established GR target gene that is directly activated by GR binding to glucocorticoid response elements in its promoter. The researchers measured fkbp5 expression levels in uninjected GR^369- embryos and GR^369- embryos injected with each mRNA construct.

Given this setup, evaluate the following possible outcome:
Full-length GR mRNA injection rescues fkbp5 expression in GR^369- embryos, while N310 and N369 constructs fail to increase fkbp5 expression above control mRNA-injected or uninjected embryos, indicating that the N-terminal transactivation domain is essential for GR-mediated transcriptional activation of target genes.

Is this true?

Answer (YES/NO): NO